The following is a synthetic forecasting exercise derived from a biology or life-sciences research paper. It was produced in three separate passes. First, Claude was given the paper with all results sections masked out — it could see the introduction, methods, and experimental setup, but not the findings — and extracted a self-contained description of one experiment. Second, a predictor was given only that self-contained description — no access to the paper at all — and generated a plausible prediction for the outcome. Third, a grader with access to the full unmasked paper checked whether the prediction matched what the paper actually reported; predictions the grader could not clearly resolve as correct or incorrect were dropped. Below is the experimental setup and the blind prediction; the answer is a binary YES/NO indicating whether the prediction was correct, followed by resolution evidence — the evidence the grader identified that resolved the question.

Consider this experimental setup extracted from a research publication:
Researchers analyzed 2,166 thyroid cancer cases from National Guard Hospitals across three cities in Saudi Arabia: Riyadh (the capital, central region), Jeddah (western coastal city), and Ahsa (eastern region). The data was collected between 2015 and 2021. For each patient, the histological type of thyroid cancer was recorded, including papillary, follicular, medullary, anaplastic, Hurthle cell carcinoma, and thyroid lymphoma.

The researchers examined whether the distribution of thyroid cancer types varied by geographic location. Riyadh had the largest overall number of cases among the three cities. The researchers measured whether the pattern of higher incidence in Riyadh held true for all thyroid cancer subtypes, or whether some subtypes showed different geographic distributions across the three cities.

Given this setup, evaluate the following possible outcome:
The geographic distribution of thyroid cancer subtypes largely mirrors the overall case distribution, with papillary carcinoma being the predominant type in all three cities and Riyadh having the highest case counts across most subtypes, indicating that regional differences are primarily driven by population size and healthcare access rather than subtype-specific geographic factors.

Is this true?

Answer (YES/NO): NO